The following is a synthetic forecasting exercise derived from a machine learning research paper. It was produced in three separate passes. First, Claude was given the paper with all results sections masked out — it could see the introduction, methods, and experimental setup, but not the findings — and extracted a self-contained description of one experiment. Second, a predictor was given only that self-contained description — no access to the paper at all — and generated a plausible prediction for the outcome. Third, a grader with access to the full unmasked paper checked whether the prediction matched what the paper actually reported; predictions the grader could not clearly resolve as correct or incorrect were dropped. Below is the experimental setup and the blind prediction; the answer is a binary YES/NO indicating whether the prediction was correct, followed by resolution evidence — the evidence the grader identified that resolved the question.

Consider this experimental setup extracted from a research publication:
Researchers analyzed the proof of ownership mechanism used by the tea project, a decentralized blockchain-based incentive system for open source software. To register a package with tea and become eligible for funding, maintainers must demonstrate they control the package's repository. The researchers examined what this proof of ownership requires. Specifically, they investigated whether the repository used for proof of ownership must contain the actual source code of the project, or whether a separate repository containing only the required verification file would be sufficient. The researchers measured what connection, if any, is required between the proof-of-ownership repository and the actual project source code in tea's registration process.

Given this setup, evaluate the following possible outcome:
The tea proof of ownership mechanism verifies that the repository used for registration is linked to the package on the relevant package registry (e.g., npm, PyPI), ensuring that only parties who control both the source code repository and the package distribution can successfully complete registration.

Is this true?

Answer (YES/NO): NO